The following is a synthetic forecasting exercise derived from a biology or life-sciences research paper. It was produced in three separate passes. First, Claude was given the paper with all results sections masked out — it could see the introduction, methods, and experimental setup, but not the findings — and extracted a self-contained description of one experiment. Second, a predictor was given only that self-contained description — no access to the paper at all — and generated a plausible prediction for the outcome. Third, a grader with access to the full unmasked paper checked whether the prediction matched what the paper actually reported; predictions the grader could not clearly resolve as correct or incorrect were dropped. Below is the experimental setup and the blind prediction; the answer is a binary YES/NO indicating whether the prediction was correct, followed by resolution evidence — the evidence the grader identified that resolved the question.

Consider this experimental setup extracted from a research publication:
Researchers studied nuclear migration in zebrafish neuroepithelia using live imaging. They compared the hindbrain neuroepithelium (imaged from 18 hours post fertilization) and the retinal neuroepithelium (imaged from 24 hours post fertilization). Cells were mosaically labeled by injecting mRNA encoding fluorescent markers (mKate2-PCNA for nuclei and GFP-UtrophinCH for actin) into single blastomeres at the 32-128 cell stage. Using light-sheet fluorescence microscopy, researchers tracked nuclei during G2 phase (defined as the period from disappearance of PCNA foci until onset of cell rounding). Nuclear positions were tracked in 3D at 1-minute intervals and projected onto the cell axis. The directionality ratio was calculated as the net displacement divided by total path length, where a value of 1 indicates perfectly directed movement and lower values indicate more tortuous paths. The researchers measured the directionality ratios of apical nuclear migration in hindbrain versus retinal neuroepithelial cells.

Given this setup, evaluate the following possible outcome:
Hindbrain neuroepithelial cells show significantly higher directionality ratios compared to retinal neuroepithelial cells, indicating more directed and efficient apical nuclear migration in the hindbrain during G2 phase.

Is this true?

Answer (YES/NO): YES